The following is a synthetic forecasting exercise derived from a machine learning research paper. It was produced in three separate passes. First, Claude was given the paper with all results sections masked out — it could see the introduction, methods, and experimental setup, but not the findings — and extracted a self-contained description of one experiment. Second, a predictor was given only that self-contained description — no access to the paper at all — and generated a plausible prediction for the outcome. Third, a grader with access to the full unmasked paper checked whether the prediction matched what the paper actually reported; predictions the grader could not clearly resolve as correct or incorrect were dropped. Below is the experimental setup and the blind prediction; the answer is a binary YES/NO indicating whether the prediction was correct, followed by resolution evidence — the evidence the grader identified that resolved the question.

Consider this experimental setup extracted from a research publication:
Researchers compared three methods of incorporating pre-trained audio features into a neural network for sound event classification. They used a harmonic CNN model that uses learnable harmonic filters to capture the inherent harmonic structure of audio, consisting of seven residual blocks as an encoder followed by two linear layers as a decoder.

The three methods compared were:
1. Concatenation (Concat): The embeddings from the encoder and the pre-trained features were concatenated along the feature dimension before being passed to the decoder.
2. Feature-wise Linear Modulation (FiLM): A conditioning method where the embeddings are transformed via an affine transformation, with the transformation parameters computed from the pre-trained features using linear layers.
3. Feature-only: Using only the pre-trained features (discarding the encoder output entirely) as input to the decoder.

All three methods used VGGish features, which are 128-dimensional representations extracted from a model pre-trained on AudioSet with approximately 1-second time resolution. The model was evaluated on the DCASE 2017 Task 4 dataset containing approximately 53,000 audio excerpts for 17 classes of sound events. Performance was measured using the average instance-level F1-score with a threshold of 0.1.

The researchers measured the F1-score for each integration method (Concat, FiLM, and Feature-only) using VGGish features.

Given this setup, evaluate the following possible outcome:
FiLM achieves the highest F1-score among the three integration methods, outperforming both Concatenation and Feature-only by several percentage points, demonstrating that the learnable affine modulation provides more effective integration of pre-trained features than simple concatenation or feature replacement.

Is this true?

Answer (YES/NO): NO